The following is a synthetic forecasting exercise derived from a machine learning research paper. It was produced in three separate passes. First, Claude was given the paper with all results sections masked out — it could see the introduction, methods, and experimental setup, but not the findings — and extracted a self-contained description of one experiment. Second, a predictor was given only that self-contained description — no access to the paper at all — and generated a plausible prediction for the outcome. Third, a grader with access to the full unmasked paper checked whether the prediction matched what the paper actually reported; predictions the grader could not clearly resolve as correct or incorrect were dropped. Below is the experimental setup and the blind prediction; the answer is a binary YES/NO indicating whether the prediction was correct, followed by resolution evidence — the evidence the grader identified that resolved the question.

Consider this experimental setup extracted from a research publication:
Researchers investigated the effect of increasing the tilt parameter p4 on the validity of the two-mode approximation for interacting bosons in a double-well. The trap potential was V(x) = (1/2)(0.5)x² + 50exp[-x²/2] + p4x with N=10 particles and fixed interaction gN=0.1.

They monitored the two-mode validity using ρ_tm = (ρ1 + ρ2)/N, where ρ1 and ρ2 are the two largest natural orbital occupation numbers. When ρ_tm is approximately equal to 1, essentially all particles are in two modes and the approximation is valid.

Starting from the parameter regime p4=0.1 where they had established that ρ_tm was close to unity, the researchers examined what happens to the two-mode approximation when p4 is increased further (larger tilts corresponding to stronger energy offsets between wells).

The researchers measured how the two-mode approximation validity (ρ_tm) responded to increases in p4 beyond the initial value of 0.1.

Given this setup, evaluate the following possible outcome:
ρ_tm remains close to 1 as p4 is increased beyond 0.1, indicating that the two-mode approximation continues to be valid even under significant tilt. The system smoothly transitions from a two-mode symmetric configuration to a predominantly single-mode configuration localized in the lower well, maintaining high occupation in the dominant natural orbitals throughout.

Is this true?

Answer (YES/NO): NO